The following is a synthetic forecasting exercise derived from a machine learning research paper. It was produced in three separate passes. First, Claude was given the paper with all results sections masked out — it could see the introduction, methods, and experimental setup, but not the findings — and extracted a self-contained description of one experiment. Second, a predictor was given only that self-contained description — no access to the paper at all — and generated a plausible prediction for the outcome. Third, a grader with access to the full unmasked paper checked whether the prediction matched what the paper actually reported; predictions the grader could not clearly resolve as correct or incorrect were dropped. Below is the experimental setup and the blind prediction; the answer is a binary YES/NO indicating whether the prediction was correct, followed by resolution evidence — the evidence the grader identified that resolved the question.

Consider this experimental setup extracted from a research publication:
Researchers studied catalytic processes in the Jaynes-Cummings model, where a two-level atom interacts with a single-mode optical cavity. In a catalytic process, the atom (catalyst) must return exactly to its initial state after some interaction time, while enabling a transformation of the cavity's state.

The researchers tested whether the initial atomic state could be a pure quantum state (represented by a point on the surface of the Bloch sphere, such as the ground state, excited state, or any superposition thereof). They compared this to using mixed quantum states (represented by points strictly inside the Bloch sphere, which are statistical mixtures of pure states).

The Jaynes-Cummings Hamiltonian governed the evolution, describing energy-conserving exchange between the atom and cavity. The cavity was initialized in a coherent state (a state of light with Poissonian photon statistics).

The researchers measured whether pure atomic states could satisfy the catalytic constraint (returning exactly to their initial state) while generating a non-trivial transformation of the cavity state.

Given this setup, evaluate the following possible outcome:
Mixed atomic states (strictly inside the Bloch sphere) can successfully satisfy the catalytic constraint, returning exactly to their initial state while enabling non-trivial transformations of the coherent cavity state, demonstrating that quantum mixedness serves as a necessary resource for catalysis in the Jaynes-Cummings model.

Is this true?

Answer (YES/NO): YES